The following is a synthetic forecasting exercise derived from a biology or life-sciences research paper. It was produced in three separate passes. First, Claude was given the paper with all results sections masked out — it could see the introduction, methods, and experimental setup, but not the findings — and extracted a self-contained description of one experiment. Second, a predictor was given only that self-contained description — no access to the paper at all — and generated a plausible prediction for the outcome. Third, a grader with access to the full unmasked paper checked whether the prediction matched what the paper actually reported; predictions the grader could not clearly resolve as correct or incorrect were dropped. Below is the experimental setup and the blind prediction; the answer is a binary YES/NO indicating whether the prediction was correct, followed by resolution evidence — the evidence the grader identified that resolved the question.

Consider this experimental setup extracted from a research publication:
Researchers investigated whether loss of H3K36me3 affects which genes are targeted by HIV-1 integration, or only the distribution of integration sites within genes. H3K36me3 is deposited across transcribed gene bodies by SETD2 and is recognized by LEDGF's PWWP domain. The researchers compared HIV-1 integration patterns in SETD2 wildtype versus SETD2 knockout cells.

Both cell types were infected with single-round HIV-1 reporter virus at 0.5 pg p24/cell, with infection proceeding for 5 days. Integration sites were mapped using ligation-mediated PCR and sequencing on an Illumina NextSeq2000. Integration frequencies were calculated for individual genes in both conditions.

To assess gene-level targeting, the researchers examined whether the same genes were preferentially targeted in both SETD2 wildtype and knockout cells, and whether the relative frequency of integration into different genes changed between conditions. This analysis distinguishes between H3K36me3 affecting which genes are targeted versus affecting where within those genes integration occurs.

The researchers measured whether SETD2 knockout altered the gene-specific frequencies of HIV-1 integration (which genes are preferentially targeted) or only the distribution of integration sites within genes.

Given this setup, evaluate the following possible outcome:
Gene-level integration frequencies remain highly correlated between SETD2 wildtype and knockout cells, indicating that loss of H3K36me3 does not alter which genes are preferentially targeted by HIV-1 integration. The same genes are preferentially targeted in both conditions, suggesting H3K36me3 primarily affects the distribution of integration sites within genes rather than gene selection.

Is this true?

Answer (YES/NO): YES